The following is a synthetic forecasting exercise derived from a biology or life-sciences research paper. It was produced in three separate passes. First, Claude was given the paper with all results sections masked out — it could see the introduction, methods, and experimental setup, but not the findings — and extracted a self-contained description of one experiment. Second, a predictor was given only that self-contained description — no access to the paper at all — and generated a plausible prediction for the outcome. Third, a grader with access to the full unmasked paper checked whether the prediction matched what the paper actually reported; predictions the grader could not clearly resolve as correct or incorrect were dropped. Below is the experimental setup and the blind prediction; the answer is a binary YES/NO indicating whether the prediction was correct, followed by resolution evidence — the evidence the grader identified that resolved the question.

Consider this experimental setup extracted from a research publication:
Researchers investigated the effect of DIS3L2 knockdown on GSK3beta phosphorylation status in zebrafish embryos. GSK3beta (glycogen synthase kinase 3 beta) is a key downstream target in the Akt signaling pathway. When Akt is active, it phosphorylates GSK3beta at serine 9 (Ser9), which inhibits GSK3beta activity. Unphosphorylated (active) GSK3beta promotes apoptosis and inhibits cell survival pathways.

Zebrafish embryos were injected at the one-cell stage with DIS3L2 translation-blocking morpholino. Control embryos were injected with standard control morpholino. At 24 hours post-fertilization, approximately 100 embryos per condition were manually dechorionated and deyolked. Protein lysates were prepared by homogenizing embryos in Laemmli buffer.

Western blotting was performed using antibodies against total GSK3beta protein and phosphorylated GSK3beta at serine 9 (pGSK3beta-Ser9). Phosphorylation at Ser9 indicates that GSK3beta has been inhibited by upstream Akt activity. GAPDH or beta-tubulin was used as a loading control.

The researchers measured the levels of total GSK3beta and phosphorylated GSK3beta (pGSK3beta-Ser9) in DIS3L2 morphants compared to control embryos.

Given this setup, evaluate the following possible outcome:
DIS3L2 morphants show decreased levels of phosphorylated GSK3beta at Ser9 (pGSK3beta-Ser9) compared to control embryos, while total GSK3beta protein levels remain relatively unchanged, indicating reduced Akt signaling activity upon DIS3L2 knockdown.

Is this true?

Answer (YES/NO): YES